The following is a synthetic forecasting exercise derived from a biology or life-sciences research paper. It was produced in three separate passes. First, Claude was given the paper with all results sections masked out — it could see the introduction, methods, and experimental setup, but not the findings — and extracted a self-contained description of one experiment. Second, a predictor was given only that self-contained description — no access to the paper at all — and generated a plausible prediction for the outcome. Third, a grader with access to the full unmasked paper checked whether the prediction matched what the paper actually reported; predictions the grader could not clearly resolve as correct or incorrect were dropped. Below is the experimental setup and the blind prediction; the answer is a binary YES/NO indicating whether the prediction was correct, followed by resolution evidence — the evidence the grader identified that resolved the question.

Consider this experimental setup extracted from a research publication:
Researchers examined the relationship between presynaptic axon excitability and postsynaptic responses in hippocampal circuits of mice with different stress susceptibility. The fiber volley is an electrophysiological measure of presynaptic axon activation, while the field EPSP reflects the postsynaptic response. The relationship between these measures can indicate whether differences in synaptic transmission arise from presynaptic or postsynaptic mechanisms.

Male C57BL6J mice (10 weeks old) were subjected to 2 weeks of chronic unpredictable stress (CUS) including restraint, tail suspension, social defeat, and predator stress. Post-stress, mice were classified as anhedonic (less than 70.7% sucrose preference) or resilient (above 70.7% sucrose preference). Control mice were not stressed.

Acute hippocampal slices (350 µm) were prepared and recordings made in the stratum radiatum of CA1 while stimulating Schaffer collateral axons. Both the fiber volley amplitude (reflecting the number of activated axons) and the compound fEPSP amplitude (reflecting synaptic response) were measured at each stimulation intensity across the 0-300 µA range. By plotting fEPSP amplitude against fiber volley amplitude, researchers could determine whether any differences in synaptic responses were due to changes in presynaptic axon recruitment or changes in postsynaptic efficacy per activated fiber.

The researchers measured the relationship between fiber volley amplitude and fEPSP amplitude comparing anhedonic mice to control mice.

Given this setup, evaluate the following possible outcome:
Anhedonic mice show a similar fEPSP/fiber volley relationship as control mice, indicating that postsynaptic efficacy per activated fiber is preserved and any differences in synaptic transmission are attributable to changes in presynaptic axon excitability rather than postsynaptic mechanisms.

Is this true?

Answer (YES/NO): NO